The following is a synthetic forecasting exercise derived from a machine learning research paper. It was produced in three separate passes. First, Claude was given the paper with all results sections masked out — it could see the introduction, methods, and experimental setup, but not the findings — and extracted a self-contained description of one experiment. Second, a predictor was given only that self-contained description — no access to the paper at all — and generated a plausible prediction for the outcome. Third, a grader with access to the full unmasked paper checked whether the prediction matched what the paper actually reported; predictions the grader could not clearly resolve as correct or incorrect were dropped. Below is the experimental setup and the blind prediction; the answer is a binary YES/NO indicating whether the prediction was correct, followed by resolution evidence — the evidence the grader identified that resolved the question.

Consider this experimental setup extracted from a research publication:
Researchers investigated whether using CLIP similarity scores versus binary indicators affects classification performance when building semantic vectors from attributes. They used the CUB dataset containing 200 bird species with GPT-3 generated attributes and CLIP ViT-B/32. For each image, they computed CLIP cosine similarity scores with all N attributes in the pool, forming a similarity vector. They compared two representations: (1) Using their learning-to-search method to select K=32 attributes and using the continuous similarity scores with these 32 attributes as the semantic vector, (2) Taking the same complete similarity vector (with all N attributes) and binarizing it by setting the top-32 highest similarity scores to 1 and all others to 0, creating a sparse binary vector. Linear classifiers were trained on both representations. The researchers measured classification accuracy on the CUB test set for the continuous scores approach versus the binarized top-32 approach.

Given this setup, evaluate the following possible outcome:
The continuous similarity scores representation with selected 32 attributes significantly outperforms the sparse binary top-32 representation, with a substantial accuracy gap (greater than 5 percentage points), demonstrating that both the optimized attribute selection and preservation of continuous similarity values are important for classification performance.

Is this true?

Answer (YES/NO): YES